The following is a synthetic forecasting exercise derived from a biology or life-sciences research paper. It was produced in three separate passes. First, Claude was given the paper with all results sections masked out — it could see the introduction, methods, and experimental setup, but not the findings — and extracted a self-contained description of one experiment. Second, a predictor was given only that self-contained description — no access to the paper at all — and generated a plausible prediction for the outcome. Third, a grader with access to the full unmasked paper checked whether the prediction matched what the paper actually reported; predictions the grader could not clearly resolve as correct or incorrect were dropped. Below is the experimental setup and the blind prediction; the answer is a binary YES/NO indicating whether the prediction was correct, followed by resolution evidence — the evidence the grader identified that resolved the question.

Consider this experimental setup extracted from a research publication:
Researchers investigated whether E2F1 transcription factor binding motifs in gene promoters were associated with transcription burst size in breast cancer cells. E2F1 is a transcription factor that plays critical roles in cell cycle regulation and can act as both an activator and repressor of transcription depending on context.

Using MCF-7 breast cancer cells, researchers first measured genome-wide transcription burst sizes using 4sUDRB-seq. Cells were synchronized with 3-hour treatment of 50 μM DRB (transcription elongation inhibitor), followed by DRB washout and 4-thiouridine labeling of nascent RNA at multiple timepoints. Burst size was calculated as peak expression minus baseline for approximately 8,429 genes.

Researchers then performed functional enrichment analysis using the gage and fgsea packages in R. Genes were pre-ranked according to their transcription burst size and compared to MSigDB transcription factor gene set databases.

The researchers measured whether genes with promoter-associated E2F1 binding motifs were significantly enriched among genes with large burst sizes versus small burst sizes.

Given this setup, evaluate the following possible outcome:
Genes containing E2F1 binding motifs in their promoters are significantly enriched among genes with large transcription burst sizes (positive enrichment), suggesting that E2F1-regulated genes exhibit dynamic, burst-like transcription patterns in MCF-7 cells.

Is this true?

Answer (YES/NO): YES